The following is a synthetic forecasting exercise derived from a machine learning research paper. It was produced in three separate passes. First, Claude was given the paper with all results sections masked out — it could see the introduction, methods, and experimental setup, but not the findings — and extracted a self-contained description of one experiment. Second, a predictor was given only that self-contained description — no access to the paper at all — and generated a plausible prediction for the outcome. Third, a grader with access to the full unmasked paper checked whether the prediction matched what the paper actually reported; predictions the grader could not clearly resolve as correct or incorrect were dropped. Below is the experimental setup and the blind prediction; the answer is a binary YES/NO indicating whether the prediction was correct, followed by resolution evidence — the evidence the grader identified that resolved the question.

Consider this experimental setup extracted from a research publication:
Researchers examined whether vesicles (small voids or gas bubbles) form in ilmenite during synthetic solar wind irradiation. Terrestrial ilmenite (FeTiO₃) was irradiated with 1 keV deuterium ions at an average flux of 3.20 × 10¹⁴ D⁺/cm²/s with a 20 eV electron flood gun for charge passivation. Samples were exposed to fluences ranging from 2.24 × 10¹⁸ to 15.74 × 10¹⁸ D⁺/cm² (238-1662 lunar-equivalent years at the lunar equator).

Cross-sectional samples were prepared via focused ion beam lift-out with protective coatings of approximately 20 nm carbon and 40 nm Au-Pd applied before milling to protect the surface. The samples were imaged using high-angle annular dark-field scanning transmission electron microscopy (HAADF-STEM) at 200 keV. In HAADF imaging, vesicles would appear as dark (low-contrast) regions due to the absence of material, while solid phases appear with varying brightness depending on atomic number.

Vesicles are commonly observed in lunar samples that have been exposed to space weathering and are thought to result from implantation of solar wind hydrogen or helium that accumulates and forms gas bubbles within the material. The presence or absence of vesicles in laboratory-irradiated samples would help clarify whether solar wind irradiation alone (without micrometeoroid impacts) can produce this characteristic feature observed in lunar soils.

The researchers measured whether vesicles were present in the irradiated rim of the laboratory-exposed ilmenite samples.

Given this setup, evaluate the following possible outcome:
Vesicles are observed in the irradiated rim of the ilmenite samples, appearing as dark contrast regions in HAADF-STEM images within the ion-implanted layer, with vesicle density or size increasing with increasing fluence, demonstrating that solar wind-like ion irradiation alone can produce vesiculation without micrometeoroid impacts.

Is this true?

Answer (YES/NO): NO